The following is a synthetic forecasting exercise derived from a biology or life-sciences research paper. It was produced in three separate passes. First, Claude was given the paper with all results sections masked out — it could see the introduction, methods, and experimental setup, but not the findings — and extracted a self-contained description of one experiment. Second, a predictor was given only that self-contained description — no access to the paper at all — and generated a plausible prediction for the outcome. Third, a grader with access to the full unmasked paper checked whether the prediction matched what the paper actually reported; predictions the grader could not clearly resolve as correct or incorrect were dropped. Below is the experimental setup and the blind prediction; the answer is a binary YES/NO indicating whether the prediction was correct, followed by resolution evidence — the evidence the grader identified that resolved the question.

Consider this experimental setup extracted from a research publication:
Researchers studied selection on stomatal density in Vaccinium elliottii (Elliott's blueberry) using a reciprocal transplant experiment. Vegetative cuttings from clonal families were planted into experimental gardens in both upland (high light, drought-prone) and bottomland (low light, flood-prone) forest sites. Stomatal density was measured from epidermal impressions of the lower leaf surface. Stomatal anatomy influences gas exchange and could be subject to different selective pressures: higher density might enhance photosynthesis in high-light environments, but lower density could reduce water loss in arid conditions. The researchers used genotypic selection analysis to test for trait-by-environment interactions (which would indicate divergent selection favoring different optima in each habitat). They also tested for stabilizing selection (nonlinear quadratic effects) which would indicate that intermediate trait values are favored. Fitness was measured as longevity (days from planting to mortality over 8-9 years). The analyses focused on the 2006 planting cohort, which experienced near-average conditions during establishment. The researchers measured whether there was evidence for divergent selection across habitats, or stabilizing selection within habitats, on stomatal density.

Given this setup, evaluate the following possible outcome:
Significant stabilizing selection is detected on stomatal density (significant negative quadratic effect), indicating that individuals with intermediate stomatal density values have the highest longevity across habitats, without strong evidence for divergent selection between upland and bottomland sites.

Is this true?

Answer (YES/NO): NO